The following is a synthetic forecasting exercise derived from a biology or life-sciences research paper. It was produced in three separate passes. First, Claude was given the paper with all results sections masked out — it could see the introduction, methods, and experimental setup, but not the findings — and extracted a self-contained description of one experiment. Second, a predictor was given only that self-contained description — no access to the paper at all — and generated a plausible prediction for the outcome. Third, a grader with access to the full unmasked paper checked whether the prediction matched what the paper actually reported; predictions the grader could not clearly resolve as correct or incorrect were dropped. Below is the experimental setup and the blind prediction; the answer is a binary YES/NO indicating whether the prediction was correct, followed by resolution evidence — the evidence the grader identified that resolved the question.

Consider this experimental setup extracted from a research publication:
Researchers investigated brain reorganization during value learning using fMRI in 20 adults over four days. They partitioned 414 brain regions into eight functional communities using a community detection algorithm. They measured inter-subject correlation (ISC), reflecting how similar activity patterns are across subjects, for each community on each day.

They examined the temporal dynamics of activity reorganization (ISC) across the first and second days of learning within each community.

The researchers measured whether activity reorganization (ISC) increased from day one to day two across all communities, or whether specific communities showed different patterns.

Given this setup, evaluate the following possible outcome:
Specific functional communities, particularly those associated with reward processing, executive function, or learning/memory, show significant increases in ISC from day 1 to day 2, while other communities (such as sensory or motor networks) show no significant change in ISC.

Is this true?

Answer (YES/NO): NO